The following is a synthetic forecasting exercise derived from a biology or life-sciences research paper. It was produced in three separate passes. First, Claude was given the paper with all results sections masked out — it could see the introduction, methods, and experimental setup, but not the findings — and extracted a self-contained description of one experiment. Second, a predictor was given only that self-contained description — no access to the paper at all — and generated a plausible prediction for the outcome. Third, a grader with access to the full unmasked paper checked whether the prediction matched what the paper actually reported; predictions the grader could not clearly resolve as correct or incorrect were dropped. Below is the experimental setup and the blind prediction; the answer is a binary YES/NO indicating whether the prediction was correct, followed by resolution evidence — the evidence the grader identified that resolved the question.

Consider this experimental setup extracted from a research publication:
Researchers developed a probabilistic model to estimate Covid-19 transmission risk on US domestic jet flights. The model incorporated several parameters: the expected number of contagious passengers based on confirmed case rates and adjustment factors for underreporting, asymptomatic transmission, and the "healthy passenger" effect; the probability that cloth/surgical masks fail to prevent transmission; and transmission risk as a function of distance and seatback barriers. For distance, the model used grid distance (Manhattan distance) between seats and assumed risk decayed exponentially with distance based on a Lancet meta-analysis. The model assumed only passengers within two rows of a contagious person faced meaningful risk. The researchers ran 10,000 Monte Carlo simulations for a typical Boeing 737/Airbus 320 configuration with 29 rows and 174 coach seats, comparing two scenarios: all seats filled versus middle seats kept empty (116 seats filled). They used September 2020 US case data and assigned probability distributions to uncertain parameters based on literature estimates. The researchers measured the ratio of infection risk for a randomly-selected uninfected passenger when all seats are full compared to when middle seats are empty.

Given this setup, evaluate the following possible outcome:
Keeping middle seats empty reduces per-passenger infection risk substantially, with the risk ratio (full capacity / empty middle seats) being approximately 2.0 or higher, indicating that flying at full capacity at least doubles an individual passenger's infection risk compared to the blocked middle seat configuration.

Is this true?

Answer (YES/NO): NO